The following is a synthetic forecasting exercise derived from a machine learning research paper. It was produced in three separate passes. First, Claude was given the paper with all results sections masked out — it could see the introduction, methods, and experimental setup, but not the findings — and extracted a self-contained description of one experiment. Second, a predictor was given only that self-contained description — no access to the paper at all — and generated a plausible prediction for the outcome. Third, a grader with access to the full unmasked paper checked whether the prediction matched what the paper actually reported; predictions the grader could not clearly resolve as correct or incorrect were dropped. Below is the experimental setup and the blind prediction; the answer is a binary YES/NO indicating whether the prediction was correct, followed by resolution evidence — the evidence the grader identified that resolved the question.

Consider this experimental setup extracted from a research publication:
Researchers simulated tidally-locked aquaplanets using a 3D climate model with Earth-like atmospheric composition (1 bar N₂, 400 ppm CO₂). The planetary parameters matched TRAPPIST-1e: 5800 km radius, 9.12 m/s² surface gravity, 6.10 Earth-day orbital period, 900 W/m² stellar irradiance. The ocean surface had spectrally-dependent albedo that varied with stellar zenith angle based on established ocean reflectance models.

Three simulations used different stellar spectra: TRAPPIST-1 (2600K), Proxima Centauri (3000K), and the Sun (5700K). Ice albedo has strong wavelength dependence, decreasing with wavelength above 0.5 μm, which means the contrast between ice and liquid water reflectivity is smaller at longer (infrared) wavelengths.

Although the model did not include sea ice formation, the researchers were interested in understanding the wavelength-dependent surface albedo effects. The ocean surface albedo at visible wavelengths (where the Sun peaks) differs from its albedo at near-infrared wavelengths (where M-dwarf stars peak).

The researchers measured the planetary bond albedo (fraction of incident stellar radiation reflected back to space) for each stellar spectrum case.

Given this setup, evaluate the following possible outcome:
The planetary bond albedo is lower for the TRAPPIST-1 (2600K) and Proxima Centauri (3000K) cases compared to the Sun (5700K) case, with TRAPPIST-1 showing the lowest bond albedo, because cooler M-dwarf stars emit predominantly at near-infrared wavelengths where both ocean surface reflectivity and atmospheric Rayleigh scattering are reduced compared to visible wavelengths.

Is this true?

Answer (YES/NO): NO